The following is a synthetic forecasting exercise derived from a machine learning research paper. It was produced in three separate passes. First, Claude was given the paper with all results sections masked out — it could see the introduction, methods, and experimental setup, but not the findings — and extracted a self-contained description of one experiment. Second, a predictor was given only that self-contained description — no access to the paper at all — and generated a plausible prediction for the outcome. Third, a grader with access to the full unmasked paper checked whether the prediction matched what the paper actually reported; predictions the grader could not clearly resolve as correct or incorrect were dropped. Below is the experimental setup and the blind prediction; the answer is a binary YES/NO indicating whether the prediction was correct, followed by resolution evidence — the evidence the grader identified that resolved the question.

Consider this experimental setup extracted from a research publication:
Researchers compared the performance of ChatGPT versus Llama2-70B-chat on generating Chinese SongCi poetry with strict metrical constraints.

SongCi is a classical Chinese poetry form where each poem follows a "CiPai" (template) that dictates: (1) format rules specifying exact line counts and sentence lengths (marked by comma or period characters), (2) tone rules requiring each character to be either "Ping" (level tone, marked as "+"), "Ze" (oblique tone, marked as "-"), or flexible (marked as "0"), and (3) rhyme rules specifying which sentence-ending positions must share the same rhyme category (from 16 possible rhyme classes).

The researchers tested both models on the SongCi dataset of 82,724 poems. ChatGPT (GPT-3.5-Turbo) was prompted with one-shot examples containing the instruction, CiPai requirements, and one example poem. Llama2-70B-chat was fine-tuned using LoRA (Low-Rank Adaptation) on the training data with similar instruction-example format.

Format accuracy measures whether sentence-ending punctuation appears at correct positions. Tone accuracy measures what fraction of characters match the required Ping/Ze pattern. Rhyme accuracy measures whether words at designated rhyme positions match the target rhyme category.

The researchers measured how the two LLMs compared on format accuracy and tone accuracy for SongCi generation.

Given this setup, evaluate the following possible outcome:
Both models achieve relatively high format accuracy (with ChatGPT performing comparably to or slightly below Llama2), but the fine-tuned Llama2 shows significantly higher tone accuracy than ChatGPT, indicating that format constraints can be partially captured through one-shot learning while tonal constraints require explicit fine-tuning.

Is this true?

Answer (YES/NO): NO